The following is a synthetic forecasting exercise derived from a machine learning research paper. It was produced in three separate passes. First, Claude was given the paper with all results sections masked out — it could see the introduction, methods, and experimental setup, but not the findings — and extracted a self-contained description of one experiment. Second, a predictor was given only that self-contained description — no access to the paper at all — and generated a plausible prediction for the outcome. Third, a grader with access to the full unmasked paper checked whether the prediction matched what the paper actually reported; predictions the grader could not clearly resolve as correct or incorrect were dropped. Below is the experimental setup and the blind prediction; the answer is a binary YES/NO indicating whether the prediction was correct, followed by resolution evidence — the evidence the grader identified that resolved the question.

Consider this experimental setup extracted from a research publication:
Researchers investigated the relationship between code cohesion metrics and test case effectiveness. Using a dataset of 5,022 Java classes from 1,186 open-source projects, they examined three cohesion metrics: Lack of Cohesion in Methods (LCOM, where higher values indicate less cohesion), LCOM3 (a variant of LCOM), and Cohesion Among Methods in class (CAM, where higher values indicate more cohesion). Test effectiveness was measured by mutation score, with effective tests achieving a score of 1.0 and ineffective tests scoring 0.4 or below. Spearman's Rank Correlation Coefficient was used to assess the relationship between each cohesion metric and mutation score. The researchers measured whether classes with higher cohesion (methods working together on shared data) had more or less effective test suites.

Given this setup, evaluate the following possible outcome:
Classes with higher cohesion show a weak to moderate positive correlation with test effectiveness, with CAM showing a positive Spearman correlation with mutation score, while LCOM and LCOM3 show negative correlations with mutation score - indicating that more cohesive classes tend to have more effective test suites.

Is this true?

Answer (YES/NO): NO